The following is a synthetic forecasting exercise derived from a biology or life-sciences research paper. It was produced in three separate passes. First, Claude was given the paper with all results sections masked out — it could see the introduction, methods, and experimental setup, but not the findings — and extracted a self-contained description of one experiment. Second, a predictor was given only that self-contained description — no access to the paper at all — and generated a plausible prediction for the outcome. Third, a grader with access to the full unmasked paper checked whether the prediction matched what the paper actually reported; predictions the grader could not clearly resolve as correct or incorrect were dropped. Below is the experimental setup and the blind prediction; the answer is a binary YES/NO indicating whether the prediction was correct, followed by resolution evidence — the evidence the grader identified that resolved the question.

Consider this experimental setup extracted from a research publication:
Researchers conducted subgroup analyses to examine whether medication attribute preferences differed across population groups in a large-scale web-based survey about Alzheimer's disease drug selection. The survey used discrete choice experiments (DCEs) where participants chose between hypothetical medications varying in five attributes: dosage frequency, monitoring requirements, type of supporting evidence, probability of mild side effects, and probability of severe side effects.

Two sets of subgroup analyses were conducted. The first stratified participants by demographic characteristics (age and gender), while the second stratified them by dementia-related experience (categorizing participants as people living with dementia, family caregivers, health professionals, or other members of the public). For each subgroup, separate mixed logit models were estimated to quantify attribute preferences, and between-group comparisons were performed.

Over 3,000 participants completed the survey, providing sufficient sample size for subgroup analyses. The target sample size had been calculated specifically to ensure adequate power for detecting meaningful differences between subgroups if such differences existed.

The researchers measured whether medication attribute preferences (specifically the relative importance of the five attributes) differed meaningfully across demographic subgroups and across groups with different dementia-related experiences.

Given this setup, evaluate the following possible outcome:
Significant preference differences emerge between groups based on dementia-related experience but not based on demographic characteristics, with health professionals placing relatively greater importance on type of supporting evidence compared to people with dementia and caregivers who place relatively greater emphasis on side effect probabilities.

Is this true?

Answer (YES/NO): NO